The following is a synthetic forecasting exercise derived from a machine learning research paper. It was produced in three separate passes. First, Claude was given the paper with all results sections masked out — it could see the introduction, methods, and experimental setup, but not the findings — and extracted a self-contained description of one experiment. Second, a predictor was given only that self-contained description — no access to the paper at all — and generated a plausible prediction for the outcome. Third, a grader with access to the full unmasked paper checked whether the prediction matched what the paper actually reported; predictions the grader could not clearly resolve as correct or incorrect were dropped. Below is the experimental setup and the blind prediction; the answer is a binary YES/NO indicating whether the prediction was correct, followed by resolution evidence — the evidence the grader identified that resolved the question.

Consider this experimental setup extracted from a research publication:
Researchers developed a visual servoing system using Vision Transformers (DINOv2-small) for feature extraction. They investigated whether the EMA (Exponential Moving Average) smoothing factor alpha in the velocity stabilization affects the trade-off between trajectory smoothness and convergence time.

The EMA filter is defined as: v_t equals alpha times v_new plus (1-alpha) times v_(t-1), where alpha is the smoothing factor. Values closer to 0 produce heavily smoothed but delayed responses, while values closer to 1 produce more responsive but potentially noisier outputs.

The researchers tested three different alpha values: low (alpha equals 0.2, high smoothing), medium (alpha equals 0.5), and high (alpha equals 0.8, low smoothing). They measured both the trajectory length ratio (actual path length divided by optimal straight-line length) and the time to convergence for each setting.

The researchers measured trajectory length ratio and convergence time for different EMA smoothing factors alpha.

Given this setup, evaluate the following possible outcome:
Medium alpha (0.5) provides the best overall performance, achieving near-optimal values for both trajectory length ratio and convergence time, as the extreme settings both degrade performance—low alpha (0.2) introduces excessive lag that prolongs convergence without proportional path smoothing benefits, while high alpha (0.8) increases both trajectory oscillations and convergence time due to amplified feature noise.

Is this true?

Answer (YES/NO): NO